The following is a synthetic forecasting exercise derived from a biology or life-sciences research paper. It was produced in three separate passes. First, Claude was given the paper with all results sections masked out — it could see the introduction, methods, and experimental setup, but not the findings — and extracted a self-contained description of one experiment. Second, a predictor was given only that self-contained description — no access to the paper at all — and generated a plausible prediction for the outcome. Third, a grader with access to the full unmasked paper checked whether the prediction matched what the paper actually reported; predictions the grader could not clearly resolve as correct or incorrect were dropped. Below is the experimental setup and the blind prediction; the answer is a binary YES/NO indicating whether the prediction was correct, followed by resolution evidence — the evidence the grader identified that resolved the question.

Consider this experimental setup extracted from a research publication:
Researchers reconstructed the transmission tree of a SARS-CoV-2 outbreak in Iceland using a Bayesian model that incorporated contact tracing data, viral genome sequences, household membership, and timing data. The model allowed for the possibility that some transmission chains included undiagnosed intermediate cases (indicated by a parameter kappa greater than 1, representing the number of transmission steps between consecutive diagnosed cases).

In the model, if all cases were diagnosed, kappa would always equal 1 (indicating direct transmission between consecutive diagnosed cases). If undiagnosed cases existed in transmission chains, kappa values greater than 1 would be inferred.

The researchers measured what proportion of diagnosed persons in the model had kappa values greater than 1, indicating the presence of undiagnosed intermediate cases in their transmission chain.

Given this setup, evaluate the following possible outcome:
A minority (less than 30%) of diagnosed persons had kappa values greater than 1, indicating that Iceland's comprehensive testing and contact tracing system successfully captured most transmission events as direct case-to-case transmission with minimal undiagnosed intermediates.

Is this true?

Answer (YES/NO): YES